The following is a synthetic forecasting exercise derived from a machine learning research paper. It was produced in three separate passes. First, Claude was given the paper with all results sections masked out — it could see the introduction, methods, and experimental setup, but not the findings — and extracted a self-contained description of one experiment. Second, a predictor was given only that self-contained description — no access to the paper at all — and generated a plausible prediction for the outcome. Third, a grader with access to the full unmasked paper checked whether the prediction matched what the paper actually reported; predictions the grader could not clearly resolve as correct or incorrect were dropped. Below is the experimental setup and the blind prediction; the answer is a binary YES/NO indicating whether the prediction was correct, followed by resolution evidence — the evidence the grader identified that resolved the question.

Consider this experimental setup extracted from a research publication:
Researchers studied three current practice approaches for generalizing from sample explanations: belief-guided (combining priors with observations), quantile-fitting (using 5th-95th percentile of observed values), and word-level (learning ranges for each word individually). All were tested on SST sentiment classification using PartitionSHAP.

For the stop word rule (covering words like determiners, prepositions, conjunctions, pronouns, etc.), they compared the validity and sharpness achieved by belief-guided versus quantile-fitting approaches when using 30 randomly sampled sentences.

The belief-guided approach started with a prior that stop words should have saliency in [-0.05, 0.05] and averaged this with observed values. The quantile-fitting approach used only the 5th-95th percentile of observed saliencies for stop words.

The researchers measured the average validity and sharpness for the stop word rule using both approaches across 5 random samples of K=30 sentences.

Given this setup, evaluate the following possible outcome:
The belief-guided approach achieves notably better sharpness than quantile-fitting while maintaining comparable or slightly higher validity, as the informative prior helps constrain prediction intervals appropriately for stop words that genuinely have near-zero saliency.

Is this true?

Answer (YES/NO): NO